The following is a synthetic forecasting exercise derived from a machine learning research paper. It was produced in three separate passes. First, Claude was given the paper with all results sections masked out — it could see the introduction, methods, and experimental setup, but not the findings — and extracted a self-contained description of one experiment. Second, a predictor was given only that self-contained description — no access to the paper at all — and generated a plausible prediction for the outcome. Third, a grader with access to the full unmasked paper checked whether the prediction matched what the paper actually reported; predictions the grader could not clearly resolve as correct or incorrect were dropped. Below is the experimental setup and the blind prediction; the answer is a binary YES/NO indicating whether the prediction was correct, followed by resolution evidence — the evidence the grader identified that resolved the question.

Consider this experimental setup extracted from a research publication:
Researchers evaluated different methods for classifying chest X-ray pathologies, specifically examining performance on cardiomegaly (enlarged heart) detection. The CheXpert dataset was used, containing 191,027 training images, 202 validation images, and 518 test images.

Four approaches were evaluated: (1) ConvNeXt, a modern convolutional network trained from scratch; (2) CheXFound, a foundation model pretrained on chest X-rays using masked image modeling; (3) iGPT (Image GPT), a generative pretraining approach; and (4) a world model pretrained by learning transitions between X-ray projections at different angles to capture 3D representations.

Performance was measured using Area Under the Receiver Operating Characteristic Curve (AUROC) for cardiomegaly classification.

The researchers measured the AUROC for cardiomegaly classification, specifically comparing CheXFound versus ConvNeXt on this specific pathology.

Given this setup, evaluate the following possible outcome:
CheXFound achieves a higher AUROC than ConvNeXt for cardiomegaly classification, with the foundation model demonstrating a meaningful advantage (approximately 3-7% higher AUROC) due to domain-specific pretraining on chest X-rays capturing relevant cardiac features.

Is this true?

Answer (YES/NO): YES